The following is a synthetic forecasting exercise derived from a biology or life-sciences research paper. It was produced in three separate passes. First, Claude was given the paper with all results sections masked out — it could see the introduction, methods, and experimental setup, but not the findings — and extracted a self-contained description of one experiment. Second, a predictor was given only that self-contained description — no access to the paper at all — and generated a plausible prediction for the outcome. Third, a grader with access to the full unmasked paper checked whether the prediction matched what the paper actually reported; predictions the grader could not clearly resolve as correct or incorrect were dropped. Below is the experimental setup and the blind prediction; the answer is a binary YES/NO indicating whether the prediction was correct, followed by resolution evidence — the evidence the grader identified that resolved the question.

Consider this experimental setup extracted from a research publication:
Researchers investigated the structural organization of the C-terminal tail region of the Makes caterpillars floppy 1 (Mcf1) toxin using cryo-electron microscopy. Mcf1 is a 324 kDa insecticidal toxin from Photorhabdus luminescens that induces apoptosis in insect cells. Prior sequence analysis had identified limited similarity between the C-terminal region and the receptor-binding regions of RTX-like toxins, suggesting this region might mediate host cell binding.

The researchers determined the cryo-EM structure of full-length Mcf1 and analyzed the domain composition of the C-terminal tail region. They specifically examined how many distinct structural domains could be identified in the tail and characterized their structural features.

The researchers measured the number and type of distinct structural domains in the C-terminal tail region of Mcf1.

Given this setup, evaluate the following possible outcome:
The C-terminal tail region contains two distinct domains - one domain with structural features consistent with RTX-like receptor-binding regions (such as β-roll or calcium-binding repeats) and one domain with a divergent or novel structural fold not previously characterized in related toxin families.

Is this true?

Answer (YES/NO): NO